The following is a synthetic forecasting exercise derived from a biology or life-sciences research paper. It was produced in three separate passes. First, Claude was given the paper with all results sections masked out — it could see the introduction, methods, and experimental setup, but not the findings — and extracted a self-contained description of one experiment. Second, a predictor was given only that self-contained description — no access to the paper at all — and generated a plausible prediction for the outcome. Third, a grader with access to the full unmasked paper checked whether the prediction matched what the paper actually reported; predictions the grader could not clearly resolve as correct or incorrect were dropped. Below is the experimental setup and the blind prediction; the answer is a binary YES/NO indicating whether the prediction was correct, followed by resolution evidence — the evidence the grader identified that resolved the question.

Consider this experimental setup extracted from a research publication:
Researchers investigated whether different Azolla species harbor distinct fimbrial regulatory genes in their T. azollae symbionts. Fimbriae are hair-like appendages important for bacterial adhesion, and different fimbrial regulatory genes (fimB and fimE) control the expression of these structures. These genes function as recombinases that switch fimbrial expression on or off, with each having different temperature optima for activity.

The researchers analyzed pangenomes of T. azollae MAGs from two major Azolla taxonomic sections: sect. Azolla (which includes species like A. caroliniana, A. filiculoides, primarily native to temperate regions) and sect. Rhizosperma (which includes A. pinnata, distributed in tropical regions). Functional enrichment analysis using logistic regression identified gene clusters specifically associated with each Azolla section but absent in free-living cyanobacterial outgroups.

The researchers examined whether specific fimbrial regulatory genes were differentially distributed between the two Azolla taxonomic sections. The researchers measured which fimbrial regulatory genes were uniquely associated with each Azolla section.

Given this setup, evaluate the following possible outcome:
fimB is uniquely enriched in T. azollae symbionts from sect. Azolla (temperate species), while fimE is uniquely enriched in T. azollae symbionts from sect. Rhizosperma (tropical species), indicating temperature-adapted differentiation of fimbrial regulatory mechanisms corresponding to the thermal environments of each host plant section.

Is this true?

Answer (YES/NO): NO